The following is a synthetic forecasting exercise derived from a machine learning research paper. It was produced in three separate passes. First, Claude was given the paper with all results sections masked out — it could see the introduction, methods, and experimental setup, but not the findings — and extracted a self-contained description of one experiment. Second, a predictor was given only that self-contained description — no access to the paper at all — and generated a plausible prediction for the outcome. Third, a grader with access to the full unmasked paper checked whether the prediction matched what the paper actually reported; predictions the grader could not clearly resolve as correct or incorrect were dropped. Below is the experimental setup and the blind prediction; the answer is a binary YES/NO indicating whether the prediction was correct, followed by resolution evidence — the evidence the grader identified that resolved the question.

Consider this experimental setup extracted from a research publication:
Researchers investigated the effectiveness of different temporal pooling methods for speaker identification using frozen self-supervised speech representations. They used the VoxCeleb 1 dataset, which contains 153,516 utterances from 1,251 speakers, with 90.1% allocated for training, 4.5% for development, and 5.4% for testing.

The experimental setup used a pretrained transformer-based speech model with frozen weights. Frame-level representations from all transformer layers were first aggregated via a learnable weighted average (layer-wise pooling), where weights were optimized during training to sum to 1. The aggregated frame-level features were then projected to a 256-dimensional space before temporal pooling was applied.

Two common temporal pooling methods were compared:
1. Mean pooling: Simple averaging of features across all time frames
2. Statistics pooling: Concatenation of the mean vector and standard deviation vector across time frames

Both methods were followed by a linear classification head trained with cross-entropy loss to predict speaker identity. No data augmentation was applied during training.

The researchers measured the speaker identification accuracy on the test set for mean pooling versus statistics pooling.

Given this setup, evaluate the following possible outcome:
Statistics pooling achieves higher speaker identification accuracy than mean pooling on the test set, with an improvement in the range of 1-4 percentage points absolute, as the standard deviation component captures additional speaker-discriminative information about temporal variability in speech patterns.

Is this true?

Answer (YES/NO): YES